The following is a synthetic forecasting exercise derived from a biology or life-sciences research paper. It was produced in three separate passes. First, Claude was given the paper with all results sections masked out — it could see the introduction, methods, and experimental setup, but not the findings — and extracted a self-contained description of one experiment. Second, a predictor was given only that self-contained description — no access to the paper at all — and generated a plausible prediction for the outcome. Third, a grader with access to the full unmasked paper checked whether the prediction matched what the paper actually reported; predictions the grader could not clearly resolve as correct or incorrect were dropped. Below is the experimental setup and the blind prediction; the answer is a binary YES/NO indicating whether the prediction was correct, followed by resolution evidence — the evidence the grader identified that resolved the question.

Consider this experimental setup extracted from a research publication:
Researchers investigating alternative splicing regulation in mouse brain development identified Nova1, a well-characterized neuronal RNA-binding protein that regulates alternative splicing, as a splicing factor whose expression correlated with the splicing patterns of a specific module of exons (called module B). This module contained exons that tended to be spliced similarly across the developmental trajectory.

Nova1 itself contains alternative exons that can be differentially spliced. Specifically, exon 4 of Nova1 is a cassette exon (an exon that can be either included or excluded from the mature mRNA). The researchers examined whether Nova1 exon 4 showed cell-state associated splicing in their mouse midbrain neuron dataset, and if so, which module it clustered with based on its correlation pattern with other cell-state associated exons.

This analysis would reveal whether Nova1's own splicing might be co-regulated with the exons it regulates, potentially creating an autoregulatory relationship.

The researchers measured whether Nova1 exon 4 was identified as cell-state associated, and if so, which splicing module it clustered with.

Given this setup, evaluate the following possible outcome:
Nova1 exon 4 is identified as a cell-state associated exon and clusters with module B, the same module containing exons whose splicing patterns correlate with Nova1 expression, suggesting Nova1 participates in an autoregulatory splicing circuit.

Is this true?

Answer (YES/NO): YES